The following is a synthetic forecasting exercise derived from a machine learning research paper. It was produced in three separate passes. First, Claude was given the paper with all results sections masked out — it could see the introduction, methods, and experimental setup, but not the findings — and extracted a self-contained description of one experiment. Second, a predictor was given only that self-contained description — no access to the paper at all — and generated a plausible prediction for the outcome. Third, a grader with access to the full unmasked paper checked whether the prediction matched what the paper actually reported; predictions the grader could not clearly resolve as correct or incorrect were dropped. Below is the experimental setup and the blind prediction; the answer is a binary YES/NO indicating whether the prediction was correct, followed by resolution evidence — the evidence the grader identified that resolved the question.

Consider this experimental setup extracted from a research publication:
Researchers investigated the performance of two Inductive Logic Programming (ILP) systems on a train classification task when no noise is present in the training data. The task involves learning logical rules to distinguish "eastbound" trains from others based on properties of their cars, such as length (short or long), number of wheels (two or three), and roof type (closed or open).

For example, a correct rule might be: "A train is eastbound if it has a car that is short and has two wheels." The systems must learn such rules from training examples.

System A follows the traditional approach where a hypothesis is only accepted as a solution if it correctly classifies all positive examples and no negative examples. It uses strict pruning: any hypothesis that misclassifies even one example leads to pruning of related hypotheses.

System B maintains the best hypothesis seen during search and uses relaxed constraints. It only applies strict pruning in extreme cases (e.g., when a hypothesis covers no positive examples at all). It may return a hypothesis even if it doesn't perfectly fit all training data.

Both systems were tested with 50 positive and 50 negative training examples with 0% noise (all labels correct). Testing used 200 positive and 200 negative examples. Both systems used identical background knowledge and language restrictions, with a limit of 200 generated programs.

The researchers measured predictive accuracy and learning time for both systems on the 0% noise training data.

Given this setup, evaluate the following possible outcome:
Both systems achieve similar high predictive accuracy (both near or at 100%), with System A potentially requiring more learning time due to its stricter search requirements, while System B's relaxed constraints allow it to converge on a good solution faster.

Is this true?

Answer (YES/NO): NO